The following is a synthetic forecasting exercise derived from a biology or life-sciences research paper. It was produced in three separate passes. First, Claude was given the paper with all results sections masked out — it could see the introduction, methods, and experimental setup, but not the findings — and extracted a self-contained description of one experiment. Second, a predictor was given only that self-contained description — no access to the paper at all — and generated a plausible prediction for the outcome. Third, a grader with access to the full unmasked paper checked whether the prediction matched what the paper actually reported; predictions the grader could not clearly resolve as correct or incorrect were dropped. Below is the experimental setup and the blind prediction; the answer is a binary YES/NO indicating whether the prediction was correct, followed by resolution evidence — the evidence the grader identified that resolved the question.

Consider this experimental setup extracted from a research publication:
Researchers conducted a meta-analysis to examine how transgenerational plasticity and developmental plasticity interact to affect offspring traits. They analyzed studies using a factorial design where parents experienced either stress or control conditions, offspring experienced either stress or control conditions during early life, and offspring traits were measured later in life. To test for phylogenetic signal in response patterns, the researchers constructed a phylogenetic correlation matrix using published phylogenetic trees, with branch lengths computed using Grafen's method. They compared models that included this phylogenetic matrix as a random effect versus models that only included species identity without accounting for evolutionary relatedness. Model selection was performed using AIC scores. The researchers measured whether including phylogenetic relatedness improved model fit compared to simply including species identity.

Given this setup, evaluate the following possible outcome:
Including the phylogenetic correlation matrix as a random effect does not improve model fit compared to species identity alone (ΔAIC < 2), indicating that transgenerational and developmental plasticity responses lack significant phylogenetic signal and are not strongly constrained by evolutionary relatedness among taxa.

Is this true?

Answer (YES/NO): YES